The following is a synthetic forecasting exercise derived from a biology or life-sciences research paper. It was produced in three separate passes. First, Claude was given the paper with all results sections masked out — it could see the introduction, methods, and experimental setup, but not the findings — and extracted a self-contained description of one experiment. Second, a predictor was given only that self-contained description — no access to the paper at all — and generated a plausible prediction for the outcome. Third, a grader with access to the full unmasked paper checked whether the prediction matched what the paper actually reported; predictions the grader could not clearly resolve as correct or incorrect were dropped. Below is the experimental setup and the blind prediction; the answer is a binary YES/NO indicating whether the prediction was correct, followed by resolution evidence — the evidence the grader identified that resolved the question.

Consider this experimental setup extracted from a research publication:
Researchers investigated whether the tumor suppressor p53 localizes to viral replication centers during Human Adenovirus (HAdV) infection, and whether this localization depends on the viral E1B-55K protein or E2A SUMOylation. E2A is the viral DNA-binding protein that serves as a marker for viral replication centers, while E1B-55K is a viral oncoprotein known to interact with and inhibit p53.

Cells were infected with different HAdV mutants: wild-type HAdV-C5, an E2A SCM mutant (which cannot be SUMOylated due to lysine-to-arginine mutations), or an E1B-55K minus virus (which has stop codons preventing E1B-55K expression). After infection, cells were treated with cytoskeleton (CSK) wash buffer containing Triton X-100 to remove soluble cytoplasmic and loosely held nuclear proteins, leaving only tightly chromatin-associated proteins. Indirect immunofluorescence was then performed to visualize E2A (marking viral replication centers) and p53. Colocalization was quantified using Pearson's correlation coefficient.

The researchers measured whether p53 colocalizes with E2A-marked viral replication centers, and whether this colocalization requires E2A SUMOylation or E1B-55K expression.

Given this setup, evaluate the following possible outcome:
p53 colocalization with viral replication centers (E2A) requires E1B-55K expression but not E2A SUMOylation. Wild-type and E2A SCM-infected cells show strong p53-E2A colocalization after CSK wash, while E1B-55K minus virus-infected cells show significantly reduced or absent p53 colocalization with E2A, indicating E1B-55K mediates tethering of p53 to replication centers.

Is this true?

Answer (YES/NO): NO